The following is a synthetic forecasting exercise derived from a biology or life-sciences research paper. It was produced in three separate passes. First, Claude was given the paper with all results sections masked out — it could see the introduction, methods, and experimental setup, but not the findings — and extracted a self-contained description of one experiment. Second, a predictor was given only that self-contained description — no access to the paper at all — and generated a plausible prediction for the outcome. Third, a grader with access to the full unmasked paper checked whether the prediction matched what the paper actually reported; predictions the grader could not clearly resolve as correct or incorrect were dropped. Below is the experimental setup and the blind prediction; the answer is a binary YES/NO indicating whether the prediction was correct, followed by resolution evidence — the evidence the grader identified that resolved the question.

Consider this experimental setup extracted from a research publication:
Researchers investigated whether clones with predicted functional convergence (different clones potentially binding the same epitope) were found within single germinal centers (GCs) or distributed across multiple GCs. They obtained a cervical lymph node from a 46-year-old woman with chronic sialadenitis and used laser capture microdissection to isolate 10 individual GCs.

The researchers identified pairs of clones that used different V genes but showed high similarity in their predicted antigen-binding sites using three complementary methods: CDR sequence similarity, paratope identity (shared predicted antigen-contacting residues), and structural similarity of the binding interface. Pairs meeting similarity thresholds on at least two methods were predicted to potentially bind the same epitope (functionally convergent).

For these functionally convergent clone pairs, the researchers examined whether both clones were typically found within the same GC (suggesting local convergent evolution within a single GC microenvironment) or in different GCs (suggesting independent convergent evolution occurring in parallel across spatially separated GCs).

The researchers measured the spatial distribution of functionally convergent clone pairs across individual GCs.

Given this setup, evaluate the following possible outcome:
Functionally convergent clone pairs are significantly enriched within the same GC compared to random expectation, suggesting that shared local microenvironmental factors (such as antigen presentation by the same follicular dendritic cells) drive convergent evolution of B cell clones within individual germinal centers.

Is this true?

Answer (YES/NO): NO